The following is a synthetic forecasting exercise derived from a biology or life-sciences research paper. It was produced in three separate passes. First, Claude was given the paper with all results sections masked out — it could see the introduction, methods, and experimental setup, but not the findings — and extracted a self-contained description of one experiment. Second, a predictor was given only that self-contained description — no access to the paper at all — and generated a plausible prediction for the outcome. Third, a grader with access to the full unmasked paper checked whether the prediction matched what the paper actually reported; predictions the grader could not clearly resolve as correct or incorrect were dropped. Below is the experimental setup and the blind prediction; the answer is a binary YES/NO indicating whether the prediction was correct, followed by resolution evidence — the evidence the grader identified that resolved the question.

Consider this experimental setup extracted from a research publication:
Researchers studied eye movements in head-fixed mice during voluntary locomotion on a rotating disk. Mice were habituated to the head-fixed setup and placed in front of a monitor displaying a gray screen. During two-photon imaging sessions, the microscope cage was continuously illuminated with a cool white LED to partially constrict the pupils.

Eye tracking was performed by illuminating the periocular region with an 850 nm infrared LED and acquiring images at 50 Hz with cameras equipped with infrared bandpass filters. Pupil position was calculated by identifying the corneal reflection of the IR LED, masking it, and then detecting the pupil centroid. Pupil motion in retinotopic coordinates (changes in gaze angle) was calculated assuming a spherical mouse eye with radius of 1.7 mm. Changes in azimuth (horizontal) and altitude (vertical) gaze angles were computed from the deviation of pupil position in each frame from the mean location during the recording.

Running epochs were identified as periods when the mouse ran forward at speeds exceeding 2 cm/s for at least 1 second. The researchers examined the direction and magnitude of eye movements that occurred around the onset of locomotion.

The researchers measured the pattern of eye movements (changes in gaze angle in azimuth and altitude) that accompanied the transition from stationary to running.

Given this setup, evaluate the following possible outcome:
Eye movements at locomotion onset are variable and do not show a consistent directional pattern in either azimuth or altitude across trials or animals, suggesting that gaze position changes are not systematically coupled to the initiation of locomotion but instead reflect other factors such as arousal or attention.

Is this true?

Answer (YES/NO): NO